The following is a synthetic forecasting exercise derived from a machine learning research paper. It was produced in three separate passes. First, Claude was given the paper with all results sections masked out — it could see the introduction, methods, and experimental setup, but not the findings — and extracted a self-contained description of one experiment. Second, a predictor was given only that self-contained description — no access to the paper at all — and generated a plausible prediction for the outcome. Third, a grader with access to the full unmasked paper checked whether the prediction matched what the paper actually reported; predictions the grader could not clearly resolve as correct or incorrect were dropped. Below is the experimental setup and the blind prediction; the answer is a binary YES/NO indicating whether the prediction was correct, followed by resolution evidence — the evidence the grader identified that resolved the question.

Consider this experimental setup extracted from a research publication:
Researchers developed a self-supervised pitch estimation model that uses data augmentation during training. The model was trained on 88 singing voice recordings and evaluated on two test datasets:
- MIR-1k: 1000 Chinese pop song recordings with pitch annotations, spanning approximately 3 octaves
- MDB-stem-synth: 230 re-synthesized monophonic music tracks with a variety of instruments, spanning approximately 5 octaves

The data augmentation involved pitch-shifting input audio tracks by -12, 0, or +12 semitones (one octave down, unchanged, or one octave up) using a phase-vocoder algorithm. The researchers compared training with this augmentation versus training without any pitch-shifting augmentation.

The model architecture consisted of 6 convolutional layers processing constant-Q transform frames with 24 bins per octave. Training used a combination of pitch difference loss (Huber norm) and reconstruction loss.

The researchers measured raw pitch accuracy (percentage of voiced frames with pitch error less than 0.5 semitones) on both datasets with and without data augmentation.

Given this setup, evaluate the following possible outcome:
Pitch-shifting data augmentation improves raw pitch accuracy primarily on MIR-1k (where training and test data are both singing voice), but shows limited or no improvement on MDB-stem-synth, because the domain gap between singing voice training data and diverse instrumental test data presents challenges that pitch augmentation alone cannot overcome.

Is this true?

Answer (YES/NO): NO